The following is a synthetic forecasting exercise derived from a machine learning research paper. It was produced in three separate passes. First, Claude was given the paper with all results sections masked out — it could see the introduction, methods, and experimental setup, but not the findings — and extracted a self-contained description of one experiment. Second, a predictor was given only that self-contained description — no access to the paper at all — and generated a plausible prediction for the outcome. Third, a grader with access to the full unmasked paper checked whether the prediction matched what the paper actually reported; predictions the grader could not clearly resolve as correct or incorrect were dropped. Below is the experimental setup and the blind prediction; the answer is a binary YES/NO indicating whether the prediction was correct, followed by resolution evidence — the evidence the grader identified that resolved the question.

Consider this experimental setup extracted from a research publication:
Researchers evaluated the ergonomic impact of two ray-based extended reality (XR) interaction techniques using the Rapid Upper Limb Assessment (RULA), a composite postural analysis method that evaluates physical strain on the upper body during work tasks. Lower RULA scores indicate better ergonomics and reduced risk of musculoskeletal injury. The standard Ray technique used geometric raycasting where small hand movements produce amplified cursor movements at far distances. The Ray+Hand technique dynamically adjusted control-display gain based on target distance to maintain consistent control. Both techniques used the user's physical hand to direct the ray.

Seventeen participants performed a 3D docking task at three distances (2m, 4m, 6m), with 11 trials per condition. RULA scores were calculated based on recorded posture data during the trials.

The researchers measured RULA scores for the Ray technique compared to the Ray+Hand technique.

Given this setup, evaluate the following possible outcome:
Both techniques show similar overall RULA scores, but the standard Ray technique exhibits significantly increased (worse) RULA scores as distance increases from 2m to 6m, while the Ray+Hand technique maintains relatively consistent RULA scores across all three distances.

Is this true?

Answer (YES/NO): NO